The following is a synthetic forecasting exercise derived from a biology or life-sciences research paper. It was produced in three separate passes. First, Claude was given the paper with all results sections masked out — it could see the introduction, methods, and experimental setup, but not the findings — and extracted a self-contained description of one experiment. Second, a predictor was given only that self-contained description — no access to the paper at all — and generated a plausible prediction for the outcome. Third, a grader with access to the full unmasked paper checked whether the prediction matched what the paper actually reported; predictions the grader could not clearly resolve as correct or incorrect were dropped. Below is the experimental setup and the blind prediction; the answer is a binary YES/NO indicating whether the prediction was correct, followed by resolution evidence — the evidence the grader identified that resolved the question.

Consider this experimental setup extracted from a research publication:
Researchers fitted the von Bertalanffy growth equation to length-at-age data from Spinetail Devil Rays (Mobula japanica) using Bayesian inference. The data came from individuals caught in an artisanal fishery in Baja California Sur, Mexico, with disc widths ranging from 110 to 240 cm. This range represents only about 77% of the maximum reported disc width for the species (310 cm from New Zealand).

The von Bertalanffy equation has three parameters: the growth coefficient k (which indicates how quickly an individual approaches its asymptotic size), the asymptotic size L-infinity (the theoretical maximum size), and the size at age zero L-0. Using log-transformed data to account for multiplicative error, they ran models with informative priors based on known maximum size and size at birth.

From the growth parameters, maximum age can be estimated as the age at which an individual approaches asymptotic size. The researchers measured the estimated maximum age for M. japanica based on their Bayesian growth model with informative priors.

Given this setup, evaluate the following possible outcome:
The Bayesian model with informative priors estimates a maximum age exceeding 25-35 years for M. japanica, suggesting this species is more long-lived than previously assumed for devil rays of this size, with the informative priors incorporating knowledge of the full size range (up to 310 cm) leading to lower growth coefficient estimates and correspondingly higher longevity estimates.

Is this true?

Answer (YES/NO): NO